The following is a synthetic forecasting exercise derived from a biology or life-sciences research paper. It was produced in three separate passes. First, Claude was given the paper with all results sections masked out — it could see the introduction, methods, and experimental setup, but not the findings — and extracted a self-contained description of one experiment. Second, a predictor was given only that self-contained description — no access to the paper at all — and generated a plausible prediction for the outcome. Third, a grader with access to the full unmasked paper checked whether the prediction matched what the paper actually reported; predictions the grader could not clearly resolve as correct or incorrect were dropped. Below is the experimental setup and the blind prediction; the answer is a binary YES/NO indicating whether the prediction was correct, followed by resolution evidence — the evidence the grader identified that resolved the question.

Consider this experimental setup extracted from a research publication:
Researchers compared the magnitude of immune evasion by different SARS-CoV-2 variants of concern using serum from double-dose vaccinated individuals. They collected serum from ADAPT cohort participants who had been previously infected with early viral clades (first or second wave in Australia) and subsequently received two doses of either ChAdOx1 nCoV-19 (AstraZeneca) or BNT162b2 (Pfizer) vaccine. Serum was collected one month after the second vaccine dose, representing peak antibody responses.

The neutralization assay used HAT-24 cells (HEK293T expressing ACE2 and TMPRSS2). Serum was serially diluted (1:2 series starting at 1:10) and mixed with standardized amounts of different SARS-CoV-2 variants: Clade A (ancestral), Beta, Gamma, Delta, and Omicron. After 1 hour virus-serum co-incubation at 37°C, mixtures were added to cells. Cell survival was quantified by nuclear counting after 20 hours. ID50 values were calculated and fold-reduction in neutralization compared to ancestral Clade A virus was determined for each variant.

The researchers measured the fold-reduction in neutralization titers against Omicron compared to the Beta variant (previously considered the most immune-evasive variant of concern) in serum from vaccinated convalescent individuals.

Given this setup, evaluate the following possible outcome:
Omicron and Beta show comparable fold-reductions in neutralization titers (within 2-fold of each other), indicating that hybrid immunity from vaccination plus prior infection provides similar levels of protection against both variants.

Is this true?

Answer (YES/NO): NO